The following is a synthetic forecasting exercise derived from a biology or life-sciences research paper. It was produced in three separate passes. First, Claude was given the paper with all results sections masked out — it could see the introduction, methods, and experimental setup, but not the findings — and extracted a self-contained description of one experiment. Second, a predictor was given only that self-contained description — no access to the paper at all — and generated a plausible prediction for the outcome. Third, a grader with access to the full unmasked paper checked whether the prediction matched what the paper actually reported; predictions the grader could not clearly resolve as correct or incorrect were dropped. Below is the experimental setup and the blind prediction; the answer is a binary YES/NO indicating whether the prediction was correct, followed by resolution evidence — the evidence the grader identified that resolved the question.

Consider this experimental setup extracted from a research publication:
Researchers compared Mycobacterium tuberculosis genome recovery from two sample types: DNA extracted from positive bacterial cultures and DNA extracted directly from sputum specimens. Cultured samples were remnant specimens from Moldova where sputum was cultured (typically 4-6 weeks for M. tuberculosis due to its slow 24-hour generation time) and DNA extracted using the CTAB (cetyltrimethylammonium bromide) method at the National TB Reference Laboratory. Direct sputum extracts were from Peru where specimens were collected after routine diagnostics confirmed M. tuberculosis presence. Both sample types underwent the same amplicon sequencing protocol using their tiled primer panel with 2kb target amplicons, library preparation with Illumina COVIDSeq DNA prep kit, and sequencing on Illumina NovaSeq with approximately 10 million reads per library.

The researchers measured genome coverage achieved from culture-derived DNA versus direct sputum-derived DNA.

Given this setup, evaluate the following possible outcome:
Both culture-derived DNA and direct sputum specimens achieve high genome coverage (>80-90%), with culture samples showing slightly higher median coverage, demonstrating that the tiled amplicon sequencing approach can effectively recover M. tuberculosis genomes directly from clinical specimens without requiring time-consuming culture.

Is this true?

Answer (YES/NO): NO